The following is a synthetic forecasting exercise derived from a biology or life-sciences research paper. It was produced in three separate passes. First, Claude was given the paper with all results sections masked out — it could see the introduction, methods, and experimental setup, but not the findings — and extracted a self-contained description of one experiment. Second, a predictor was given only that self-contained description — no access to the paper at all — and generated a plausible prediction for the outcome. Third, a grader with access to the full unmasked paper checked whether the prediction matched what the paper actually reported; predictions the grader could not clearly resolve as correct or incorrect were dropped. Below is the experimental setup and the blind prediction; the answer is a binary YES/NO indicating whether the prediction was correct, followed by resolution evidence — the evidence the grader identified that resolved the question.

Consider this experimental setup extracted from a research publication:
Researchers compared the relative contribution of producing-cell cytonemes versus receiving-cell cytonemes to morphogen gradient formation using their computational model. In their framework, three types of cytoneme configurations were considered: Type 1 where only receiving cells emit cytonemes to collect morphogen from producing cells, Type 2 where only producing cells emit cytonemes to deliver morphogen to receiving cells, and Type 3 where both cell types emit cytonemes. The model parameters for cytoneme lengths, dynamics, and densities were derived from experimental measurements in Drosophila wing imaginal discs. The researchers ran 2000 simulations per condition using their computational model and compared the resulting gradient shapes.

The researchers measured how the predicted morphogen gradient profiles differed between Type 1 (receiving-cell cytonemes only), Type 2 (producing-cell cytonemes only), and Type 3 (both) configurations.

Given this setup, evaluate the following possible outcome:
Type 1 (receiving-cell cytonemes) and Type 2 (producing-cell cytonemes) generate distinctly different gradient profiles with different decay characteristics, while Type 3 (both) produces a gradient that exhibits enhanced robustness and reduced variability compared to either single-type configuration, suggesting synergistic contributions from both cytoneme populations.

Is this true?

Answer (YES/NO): NO